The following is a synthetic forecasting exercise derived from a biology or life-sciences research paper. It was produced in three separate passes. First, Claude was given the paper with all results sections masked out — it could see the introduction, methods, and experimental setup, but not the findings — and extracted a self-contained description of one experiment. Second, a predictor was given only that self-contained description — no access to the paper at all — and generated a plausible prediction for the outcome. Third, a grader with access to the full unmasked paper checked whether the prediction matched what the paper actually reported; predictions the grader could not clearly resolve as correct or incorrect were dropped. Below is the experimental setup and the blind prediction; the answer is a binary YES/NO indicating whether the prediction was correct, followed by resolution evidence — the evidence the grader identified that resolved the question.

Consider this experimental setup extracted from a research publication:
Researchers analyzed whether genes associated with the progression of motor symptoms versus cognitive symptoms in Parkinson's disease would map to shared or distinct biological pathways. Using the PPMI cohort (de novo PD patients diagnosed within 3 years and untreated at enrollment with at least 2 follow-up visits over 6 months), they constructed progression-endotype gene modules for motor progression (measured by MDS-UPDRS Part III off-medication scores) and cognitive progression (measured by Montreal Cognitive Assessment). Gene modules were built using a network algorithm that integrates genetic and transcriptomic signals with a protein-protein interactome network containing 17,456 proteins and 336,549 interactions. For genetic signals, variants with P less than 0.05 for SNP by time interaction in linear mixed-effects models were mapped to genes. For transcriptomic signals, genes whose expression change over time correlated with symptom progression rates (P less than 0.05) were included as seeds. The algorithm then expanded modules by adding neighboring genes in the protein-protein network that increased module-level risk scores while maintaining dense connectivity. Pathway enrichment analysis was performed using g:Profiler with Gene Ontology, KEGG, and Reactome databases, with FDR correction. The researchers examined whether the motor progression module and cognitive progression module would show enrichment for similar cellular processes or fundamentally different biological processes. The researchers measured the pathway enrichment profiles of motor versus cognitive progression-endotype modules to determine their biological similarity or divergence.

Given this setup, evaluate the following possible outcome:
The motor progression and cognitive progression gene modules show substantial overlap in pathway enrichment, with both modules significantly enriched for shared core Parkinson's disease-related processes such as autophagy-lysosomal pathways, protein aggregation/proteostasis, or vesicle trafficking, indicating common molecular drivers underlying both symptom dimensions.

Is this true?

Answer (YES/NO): YES